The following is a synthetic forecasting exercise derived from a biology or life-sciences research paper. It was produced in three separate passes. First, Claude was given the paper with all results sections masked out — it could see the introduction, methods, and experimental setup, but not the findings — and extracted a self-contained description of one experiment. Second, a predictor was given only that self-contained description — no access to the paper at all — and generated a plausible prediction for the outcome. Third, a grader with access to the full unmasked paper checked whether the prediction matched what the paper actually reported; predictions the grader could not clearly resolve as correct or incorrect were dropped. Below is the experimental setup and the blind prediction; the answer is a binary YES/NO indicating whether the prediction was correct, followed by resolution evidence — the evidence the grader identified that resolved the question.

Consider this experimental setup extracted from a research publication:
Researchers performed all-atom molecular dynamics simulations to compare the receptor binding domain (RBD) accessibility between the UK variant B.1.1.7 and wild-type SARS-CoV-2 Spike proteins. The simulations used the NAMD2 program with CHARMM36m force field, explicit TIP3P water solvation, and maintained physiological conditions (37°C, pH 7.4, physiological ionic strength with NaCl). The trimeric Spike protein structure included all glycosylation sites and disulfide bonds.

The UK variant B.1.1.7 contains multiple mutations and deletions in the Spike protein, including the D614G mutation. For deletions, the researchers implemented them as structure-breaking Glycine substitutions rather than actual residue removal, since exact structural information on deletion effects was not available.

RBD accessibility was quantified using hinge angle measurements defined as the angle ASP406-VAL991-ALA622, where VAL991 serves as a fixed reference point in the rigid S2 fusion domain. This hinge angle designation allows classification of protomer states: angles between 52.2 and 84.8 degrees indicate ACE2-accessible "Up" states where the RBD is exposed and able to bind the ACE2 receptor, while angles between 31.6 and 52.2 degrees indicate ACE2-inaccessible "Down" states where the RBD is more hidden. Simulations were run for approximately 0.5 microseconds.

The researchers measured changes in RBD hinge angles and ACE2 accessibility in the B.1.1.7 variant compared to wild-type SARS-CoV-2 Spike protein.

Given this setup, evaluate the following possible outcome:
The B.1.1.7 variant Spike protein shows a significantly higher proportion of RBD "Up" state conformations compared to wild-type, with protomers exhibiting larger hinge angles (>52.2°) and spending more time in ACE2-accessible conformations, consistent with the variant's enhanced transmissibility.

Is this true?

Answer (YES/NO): YES